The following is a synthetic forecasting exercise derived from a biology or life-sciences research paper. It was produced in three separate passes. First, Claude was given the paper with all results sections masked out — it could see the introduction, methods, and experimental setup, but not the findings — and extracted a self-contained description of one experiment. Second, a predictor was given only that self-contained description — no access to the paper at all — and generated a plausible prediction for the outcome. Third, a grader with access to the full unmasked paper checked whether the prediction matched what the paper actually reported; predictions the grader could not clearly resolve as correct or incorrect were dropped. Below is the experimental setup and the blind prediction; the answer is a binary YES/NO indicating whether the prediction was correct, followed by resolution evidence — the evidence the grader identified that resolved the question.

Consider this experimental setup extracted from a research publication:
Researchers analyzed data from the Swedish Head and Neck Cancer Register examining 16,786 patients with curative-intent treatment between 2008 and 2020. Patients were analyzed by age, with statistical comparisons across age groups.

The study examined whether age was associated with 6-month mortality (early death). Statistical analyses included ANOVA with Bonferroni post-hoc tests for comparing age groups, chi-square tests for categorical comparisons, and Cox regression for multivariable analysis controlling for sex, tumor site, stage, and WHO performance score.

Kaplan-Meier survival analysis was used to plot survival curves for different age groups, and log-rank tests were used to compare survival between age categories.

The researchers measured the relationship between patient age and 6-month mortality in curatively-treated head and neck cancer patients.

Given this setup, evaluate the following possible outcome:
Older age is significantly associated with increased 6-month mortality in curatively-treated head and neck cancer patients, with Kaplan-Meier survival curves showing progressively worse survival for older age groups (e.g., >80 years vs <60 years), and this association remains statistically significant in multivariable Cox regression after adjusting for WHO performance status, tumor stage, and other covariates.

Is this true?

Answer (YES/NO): YES